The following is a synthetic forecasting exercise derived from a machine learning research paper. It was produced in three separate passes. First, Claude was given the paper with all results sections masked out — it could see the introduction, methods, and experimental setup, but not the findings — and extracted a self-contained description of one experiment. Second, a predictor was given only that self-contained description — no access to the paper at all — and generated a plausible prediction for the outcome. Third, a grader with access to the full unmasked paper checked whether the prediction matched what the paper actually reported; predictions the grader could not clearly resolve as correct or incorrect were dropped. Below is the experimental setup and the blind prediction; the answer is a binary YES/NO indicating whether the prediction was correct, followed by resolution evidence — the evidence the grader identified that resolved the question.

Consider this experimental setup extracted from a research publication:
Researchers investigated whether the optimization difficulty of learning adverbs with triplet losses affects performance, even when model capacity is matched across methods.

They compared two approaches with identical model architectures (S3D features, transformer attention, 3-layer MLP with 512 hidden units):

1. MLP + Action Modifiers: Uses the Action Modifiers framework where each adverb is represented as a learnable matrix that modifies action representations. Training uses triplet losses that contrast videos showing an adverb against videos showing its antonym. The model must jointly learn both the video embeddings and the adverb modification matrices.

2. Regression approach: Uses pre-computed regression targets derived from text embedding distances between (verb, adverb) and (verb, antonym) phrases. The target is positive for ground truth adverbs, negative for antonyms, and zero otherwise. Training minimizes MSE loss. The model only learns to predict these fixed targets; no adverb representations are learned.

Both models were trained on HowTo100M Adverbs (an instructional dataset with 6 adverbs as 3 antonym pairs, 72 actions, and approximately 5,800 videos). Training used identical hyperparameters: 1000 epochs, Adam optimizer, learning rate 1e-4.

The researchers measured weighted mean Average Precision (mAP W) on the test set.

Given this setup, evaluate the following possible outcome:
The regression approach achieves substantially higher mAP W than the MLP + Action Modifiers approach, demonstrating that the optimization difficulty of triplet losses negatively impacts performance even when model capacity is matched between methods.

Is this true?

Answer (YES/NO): YES